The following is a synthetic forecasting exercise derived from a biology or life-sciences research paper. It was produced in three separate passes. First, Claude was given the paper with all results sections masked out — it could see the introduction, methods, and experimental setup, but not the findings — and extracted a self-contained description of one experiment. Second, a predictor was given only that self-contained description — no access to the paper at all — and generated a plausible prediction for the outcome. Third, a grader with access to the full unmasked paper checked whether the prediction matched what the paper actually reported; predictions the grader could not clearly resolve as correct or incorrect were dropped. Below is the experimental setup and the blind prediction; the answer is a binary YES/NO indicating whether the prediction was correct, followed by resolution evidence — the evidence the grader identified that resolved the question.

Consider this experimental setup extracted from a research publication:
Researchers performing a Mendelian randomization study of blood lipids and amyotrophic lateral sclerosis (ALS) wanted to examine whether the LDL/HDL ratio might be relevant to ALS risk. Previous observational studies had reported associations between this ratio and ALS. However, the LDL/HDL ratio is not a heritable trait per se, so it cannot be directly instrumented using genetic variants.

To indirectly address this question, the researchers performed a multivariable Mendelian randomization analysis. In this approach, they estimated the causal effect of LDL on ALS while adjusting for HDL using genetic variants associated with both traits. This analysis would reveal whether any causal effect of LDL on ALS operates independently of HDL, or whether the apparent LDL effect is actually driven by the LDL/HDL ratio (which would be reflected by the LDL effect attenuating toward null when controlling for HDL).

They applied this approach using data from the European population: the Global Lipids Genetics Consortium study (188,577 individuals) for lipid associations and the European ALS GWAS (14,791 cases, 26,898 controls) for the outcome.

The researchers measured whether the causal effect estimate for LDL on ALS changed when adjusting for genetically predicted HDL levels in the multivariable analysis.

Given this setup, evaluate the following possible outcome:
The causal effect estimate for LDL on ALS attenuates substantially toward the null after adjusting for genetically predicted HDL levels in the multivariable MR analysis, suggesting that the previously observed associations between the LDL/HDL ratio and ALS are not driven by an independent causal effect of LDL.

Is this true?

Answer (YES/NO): NO